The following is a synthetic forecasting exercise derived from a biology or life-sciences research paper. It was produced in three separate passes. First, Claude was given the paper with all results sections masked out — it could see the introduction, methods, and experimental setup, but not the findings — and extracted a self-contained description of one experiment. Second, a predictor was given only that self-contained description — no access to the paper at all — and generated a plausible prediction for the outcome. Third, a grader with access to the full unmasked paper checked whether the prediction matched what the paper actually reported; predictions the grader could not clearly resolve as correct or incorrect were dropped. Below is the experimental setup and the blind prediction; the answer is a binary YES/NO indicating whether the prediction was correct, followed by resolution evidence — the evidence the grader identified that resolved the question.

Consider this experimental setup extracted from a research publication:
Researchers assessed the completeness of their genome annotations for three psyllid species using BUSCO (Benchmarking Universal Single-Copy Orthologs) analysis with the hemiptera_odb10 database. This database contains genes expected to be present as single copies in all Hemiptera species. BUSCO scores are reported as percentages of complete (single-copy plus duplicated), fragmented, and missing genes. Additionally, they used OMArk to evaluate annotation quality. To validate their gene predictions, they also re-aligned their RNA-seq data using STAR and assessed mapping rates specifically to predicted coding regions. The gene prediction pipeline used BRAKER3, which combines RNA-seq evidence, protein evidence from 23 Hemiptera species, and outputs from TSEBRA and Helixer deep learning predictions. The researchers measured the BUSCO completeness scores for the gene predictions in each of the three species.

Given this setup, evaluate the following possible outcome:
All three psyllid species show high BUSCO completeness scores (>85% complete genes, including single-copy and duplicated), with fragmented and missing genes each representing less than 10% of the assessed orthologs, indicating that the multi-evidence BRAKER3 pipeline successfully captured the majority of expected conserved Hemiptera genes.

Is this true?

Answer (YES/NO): NO